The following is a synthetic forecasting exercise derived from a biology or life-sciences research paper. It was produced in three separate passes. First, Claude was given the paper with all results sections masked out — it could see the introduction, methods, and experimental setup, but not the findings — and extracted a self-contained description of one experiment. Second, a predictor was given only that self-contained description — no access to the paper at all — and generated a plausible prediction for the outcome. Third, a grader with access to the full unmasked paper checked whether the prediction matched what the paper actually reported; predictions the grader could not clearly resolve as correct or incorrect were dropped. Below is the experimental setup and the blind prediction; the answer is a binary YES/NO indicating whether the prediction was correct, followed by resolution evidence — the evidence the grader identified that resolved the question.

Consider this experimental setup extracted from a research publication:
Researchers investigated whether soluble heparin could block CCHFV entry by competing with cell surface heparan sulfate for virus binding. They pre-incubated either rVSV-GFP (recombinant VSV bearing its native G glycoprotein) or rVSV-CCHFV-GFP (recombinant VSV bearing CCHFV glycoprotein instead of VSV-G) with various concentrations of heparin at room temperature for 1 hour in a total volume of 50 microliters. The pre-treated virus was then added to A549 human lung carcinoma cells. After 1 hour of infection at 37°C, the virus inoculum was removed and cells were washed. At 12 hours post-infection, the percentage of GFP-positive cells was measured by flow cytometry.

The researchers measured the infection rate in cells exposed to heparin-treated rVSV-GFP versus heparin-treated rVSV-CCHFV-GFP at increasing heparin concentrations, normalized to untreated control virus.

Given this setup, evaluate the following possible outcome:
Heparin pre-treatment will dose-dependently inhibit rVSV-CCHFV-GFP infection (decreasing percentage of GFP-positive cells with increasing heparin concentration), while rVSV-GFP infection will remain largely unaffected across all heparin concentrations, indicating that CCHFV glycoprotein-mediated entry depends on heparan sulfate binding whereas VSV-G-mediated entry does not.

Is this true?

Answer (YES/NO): YES